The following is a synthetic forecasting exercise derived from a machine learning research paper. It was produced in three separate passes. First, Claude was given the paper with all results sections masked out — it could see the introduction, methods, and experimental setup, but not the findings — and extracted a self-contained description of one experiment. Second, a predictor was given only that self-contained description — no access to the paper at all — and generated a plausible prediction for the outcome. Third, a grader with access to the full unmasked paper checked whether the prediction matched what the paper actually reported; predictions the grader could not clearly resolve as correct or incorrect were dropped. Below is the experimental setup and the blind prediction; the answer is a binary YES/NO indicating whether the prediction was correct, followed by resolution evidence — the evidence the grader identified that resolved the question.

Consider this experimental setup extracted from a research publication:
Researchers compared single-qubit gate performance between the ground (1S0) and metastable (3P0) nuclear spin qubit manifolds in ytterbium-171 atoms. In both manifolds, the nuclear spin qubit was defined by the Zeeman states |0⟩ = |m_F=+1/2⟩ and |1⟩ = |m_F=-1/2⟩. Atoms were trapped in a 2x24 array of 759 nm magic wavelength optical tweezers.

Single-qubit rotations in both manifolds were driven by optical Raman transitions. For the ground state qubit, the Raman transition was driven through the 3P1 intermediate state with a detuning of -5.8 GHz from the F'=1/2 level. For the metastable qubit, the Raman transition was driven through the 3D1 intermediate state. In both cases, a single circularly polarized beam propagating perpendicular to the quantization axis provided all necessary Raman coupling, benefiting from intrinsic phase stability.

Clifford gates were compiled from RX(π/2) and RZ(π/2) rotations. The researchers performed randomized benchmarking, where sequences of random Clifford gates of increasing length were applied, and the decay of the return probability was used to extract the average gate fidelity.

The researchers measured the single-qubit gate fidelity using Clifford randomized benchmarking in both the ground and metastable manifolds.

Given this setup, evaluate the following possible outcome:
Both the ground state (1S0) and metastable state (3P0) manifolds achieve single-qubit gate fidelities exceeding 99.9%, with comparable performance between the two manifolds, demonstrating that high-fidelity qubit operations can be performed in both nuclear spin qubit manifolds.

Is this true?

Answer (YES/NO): NO